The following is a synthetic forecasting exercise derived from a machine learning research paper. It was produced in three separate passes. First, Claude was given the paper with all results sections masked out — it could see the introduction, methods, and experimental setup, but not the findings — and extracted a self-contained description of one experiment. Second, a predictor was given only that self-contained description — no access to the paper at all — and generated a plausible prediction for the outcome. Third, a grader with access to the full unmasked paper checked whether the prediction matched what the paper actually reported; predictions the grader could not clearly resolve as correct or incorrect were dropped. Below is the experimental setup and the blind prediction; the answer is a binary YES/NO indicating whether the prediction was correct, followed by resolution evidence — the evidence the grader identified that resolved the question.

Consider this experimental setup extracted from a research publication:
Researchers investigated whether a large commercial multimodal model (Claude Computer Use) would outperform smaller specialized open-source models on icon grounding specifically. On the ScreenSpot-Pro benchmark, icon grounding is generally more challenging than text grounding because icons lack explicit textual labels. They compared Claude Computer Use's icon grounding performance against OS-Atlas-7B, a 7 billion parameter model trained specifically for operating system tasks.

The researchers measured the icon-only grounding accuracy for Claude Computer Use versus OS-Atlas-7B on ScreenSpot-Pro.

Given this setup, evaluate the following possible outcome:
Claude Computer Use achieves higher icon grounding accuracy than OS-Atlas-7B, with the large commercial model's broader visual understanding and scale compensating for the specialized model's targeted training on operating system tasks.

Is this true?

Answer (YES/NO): YES